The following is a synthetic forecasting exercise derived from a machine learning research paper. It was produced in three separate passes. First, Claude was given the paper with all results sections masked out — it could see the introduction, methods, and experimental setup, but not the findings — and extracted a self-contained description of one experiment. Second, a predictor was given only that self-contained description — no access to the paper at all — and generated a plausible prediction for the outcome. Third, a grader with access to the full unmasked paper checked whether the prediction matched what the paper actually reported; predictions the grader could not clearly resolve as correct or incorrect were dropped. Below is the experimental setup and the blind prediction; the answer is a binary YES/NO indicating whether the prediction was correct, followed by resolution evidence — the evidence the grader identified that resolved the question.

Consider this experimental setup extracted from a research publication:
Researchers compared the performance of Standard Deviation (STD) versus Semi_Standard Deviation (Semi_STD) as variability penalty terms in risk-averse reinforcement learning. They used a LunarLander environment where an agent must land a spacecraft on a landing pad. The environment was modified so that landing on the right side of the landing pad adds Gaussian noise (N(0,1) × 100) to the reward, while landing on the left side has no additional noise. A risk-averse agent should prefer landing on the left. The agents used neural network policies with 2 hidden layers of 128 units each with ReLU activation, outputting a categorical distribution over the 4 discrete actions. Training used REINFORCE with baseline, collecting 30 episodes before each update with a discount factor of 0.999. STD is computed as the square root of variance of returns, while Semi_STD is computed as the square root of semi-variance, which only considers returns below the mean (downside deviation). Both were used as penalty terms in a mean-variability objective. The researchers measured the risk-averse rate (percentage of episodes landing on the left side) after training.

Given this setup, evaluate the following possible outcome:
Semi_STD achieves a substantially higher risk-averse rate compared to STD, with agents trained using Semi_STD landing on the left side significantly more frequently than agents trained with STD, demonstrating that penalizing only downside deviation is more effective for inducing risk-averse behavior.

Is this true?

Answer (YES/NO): YES